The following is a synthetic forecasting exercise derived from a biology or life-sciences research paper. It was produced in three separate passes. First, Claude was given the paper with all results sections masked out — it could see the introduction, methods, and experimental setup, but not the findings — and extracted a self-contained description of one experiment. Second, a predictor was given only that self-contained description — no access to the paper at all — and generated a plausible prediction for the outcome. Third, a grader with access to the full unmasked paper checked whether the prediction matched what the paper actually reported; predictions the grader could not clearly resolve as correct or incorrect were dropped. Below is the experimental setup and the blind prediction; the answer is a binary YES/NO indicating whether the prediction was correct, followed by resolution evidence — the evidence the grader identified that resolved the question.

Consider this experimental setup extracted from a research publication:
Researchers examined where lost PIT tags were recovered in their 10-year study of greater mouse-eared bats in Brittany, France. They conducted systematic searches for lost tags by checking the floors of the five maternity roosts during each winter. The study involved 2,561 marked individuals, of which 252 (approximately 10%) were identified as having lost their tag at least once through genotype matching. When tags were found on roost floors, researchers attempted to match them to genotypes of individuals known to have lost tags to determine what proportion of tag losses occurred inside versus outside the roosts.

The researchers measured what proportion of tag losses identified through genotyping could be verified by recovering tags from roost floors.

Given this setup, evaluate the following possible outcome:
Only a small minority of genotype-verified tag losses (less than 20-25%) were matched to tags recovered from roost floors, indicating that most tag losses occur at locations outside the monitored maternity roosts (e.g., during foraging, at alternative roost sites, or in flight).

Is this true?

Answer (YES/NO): NO